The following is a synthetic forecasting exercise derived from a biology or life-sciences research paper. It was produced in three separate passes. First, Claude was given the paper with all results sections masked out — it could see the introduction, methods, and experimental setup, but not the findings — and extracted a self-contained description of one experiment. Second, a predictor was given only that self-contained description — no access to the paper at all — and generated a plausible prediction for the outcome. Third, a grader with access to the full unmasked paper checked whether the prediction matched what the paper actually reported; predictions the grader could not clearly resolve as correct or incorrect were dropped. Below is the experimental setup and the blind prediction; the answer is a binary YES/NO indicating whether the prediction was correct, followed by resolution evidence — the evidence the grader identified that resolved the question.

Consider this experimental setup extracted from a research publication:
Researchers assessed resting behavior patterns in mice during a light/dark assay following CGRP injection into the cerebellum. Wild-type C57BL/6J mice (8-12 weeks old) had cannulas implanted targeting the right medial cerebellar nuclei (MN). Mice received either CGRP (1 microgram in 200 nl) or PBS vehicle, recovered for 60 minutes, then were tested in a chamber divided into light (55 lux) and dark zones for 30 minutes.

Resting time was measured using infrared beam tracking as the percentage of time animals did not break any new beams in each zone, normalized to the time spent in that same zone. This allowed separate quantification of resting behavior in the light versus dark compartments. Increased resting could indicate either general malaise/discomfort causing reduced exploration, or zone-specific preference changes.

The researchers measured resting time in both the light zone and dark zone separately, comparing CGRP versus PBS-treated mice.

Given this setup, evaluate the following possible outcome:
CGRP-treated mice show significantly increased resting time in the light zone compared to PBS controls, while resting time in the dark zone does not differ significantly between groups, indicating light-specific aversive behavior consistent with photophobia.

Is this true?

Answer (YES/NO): NO